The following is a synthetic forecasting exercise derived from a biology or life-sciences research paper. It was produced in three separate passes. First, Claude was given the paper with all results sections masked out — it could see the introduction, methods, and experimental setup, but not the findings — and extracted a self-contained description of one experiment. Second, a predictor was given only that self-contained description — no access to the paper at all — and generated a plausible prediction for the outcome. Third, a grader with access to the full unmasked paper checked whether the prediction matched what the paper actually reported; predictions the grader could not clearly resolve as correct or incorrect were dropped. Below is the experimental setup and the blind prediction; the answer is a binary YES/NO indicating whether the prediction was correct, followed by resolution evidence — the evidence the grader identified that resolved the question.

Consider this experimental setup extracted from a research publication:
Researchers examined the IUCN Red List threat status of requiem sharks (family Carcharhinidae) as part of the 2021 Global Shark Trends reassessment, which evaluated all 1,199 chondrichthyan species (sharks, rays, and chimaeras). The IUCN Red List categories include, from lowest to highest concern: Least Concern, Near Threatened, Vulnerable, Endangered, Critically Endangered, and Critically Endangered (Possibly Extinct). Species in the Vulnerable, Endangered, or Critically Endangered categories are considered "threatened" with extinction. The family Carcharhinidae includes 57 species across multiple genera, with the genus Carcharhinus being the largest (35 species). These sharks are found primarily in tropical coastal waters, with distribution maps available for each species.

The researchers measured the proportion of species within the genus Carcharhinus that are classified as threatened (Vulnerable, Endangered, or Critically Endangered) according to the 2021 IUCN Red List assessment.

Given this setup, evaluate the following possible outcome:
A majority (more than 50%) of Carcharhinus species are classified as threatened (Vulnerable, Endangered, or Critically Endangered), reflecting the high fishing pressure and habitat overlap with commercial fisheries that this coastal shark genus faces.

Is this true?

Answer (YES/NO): YES